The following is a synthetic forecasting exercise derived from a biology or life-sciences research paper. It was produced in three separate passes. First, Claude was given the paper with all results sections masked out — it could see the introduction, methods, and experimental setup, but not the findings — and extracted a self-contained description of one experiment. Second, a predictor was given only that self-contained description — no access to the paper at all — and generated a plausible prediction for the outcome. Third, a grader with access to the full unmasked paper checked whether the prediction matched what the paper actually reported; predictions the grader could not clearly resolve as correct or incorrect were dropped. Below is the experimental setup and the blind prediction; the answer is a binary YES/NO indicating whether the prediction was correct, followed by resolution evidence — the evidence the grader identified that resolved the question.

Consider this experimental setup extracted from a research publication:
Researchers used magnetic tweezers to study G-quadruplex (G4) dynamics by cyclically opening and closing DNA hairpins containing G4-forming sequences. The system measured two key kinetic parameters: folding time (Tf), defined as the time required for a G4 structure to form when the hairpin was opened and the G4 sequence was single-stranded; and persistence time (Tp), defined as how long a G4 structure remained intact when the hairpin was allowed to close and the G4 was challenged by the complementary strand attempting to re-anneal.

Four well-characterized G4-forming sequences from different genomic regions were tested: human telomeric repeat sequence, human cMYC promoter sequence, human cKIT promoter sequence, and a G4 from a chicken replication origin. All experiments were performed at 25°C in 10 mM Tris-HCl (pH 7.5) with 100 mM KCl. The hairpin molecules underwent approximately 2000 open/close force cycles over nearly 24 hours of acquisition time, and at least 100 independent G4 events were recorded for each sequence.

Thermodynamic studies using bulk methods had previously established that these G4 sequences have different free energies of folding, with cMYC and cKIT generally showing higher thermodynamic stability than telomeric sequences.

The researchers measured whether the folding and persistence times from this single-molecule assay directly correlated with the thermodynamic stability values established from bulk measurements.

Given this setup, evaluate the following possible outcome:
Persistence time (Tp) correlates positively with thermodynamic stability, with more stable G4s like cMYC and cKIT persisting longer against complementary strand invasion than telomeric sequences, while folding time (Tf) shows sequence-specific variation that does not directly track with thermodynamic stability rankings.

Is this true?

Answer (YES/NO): NO